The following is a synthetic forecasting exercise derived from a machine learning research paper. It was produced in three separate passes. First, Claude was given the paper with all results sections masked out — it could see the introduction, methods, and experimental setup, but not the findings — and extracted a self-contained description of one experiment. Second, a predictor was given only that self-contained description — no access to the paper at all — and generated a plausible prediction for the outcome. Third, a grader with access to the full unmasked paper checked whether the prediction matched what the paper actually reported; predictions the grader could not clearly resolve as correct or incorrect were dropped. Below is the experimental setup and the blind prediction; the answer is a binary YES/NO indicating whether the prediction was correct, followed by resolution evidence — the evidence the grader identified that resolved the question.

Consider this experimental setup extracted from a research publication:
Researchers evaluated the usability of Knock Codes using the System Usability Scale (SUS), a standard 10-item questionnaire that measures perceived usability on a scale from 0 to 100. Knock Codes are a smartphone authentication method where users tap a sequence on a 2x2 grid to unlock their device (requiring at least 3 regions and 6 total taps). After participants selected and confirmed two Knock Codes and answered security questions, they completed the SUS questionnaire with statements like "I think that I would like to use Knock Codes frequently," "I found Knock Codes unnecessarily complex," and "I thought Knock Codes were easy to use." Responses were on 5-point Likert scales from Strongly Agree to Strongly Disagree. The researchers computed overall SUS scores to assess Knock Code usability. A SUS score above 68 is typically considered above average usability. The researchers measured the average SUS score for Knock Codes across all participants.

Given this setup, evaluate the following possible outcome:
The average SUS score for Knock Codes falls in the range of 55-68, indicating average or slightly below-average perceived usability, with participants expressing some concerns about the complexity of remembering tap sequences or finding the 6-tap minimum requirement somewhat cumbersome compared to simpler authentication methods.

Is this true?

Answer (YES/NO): NO